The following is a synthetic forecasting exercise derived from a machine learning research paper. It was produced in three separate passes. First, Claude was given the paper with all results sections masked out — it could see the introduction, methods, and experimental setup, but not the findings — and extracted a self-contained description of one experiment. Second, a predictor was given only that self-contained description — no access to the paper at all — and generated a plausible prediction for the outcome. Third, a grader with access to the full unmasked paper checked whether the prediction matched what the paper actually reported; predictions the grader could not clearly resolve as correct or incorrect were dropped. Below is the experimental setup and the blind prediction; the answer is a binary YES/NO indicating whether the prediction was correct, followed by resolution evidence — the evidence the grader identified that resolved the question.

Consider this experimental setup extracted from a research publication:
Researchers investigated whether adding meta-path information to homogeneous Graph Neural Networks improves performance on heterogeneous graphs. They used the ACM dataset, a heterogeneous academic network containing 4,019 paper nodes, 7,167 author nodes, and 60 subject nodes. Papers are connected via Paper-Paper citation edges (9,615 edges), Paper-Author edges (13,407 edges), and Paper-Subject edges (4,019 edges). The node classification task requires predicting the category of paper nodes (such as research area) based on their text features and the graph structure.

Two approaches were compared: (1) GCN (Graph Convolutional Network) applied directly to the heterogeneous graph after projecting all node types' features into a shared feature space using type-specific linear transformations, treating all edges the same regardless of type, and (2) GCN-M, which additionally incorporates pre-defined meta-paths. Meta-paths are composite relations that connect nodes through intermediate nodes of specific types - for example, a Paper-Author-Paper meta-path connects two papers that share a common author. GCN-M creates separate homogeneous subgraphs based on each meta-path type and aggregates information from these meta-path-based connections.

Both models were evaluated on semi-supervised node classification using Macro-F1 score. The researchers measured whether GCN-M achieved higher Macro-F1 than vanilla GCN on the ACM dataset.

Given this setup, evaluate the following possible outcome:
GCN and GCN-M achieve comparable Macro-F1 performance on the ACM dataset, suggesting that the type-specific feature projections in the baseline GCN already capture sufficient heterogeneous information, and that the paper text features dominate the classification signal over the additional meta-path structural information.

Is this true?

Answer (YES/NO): NO